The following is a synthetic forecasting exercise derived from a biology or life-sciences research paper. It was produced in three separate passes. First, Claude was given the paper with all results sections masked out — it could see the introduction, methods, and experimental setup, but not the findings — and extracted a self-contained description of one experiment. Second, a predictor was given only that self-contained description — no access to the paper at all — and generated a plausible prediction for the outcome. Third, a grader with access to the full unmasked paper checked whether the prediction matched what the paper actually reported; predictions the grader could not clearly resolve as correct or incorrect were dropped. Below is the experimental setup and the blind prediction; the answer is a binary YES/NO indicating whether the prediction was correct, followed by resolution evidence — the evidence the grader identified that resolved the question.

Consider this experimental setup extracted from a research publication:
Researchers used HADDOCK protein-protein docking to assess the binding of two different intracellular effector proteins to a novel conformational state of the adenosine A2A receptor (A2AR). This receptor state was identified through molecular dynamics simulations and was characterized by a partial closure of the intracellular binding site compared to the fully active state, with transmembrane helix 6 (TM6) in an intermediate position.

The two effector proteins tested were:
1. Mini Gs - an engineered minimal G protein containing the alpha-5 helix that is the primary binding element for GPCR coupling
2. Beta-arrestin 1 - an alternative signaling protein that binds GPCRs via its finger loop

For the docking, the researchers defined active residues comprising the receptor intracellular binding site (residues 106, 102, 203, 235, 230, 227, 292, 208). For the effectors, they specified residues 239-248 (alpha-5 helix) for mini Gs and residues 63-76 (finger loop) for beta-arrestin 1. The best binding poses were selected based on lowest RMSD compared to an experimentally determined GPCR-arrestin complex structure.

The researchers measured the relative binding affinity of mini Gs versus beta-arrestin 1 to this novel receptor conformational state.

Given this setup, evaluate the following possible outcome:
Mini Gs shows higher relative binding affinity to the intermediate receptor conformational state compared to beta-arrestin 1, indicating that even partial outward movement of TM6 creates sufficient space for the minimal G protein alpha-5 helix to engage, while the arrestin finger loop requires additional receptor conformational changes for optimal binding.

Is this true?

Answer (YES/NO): NO